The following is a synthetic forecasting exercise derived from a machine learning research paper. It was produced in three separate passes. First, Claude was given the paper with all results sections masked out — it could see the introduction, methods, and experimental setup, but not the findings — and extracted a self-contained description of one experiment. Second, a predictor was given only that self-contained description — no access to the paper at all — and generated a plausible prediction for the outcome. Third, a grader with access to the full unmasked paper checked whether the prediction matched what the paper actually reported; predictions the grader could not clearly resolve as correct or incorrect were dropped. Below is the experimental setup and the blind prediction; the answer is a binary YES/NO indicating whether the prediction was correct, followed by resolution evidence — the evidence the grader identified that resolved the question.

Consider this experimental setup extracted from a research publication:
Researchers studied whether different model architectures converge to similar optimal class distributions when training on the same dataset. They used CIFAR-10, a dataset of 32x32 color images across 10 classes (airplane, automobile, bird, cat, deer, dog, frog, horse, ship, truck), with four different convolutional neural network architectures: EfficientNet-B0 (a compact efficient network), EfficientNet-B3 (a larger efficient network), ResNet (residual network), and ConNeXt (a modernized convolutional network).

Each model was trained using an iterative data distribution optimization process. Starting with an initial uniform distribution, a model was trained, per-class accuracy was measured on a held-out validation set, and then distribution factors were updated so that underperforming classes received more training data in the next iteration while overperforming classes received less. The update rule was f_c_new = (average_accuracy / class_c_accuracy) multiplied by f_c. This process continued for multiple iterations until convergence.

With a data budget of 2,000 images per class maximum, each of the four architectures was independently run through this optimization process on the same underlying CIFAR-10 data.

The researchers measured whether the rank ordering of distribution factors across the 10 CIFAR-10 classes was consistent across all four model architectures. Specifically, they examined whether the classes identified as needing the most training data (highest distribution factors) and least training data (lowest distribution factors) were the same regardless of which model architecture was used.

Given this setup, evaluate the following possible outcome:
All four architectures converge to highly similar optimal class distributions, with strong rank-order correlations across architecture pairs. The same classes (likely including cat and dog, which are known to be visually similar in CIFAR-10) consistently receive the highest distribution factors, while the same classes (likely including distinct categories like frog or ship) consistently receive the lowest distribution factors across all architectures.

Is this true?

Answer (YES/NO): YES